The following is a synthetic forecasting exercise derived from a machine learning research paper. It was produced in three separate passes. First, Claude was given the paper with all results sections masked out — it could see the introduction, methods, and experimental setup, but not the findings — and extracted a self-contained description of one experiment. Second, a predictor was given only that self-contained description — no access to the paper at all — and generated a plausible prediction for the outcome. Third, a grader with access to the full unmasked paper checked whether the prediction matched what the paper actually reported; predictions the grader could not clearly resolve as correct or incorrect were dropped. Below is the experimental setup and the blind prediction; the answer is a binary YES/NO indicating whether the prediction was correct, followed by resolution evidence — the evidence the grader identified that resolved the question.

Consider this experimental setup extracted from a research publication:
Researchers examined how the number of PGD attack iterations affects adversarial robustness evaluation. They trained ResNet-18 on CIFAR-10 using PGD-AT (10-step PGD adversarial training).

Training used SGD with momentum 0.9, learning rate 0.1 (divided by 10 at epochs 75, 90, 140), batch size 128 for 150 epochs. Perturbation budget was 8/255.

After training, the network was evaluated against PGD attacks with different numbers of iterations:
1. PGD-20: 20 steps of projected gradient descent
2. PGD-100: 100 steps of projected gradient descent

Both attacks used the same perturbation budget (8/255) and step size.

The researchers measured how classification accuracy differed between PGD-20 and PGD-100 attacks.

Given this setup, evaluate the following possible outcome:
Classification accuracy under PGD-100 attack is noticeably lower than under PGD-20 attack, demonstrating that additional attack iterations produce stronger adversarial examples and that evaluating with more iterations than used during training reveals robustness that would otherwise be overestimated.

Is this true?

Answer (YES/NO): YES